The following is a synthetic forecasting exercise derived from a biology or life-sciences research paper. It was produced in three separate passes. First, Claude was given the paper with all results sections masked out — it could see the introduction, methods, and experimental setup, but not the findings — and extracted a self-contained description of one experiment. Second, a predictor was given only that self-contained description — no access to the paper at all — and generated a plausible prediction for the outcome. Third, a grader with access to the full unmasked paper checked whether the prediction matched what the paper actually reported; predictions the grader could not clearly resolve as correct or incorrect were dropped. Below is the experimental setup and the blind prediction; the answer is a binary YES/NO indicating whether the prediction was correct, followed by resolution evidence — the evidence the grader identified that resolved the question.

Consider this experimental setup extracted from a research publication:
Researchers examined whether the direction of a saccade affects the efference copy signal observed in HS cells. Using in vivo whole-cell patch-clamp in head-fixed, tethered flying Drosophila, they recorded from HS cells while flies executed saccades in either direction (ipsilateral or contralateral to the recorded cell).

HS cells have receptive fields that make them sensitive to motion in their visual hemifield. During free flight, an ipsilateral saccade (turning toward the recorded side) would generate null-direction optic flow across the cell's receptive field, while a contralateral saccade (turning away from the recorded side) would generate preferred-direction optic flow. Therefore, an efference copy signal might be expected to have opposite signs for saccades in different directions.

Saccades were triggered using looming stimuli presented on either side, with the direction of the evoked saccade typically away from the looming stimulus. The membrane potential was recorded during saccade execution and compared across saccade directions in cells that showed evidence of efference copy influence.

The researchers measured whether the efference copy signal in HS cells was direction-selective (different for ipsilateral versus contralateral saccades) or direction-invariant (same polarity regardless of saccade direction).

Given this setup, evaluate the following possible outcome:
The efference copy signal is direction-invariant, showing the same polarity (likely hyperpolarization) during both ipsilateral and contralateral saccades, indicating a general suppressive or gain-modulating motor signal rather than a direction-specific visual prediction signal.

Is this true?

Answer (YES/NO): YES